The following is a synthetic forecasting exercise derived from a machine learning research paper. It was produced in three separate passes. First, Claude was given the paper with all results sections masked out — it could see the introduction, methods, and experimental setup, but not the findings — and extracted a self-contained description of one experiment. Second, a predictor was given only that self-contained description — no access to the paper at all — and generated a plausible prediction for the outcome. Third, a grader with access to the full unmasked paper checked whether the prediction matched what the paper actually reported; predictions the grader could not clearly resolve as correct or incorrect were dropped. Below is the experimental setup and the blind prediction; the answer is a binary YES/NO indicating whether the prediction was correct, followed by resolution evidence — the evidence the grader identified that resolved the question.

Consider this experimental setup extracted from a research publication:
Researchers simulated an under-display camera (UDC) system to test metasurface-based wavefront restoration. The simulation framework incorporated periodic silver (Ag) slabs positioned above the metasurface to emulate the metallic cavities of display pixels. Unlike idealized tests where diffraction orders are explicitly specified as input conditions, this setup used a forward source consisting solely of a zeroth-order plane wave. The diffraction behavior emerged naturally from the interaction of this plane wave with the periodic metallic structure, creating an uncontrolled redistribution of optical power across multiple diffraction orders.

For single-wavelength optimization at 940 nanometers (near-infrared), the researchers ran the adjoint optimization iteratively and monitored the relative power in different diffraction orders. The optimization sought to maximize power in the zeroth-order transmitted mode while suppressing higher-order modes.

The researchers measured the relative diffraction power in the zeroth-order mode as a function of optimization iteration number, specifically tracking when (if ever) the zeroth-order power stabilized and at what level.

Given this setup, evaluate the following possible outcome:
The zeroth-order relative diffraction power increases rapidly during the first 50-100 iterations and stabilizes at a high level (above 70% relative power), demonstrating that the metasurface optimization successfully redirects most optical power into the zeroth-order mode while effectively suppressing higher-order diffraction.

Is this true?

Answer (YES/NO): YES